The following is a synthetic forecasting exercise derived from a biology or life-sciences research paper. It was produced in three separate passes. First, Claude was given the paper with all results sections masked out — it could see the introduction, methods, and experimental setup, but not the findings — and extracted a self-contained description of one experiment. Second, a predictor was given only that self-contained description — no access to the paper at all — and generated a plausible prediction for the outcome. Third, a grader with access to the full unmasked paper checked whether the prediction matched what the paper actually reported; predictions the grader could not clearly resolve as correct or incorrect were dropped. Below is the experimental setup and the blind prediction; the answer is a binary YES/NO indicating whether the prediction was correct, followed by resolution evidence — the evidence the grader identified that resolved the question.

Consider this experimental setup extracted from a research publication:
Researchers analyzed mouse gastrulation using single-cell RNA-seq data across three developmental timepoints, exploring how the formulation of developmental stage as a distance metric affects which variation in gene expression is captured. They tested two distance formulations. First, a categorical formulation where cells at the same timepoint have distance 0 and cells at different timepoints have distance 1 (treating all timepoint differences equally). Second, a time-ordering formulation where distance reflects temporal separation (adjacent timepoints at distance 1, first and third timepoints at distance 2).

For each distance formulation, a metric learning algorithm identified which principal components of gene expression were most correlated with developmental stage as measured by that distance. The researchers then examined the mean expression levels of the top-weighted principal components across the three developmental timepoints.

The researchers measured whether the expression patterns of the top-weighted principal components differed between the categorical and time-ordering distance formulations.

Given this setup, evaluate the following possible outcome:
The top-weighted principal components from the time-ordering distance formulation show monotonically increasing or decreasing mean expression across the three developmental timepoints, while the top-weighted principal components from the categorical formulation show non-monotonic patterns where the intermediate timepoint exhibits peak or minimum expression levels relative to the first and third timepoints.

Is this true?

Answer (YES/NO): YES